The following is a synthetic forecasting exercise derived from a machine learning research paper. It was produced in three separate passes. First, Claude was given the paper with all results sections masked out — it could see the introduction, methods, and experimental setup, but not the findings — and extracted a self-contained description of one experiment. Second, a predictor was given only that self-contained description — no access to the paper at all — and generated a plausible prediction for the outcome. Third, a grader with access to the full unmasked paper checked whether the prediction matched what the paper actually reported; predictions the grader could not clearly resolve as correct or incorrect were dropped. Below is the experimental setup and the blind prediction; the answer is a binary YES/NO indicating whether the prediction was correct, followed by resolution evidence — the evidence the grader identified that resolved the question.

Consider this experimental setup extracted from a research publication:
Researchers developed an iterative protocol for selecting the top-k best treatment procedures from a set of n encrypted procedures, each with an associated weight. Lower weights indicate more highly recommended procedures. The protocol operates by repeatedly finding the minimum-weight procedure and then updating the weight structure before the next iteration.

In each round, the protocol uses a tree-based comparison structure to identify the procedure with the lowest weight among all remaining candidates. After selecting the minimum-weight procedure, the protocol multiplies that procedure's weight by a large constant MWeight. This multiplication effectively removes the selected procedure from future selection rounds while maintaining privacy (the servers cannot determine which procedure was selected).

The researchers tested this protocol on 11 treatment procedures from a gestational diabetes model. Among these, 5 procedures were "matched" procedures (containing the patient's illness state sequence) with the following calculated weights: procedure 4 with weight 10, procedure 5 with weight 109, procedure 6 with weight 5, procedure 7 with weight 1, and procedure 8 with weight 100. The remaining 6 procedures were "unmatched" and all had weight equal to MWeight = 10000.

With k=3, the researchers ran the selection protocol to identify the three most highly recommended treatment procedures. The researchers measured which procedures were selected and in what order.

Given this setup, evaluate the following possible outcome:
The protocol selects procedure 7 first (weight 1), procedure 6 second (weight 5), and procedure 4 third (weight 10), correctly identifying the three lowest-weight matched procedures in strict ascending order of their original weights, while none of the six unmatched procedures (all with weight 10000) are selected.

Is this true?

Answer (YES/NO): YES